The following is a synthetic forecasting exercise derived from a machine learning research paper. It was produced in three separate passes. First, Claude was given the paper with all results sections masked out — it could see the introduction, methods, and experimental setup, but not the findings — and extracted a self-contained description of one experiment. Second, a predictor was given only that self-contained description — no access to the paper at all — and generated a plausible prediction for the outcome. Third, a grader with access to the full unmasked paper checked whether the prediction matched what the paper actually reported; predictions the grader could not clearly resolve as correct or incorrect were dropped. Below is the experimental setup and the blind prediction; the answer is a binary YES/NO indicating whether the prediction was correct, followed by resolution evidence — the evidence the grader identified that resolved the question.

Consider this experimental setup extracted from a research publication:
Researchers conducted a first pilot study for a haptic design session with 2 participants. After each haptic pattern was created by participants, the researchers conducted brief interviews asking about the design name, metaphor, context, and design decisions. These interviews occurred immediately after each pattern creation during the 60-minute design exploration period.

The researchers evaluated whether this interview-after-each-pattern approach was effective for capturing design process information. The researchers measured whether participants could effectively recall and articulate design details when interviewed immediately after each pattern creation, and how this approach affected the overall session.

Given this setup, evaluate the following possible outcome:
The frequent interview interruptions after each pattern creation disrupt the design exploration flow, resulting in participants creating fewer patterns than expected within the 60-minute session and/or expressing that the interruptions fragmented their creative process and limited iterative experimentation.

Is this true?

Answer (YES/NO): YES